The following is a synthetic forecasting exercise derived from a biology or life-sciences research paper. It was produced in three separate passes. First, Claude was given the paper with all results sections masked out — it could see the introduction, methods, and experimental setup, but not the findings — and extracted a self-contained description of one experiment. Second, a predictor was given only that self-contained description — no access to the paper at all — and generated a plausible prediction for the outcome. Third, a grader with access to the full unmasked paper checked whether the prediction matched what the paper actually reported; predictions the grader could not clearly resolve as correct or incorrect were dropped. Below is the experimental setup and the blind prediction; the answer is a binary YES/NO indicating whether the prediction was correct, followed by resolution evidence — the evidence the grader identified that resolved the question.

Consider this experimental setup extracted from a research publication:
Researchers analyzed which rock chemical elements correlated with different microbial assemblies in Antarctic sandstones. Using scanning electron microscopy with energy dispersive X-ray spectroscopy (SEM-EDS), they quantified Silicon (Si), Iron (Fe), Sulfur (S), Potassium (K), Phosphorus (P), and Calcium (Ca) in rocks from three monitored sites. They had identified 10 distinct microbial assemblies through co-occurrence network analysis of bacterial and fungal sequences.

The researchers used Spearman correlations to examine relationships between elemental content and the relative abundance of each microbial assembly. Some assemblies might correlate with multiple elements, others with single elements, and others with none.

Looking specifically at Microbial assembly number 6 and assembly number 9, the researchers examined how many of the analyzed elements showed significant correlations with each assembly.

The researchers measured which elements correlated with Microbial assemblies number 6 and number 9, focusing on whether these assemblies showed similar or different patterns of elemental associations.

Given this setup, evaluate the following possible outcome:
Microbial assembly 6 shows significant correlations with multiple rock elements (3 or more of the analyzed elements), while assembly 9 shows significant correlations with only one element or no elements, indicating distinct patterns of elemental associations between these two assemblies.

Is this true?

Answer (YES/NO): NO